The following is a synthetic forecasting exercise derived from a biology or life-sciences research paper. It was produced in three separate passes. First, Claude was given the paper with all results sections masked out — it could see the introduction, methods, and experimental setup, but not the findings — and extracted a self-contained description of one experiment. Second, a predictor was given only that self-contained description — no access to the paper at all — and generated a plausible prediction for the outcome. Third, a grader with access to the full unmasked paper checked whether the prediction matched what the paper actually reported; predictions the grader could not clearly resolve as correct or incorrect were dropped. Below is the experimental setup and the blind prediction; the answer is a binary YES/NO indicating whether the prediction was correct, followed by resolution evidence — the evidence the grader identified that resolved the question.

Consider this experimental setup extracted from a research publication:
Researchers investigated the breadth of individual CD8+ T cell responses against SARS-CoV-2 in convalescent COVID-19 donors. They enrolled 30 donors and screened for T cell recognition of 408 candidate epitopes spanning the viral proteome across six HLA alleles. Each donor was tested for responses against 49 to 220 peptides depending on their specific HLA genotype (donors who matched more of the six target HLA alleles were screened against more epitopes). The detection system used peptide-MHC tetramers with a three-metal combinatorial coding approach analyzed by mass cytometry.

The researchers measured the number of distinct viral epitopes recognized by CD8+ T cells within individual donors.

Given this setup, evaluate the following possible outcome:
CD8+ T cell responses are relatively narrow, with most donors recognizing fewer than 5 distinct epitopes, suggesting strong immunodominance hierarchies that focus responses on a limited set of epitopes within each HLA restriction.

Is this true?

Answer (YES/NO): NO